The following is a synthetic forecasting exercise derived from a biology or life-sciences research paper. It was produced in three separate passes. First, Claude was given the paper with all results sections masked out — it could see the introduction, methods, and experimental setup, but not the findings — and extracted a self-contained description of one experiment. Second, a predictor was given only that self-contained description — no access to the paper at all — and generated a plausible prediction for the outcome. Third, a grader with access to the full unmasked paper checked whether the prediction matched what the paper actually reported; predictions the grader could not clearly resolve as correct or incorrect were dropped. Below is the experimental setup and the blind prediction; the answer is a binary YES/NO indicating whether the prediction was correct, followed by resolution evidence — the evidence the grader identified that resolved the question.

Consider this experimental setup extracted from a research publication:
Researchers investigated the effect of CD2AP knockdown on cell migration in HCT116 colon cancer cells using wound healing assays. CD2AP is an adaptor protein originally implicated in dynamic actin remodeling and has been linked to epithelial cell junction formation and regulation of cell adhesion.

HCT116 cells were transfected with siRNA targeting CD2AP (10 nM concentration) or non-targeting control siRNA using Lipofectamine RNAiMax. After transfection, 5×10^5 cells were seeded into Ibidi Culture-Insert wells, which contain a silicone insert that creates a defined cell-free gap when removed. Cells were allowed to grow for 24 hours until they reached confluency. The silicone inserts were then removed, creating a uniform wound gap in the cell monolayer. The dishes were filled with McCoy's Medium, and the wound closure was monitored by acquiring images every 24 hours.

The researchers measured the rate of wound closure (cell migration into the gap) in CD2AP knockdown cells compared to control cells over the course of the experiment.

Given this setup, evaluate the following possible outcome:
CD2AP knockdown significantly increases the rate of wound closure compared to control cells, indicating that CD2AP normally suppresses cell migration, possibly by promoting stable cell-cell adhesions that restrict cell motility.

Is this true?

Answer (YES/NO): YES